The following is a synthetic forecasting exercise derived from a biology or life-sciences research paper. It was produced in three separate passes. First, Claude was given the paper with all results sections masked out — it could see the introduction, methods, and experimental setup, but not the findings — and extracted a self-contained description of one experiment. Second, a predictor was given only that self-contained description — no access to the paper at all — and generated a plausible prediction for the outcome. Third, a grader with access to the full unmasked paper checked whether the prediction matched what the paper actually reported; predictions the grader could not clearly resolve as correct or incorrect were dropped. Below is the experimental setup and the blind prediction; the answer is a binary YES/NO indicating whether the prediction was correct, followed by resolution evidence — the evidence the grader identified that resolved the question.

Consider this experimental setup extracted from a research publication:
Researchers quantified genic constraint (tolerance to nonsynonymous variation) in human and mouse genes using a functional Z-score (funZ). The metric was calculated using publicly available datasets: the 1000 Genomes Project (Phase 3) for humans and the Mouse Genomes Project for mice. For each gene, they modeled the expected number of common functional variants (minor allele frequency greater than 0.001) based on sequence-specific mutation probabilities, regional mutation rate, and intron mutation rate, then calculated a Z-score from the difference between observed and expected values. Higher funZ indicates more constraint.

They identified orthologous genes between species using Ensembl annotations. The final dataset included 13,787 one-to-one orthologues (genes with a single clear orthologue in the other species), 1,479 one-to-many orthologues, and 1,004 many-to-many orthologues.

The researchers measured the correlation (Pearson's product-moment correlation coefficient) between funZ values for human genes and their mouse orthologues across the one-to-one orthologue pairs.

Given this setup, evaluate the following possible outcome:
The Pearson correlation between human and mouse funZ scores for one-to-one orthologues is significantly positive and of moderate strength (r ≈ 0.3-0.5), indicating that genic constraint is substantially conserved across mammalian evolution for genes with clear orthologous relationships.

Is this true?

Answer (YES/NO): NO